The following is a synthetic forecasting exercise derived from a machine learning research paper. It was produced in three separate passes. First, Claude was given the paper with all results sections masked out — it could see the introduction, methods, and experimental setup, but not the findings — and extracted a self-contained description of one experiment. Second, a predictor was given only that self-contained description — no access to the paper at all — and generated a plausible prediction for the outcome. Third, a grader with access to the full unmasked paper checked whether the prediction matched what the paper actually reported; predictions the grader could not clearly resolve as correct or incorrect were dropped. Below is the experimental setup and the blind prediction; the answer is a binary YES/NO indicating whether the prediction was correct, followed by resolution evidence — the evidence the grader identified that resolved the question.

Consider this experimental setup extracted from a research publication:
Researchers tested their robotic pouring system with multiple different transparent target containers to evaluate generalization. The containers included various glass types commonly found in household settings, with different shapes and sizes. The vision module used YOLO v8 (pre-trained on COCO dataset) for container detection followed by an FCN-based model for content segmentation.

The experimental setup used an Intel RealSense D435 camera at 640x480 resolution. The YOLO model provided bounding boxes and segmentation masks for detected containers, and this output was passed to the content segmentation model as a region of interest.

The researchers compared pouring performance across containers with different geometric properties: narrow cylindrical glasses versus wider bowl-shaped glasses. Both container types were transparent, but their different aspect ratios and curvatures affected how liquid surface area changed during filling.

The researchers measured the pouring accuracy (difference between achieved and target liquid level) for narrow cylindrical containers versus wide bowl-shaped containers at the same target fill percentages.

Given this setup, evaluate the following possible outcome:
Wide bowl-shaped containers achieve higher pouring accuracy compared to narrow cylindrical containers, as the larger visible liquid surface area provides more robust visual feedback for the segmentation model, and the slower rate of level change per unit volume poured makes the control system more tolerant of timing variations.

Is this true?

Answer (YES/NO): YES